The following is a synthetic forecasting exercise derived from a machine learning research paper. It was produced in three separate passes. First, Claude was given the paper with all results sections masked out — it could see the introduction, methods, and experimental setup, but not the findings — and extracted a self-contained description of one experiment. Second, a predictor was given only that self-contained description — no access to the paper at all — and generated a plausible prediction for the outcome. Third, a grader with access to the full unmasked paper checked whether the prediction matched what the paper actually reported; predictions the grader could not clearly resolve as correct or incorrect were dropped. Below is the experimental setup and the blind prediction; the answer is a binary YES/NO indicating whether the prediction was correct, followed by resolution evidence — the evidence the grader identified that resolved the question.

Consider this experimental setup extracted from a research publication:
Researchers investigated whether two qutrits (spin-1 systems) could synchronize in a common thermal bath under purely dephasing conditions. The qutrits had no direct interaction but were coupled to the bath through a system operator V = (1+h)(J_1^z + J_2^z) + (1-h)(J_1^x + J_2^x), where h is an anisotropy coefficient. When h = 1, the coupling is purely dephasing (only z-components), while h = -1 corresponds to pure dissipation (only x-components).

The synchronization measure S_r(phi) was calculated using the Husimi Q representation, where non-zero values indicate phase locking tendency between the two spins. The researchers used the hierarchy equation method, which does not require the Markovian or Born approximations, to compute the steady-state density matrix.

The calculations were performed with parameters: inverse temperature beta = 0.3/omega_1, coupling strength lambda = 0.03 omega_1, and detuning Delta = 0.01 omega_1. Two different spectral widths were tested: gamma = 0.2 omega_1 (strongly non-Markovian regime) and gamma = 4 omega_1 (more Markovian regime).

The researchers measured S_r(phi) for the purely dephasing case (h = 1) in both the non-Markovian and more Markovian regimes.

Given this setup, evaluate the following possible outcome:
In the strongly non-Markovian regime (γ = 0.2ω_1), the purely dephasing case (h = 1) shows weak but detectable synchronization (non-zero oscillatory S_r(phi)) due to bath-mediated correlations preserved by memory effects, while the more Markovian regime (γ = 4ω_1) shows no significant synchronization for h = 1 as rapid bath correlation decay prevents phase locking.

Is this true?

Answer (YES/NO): NO